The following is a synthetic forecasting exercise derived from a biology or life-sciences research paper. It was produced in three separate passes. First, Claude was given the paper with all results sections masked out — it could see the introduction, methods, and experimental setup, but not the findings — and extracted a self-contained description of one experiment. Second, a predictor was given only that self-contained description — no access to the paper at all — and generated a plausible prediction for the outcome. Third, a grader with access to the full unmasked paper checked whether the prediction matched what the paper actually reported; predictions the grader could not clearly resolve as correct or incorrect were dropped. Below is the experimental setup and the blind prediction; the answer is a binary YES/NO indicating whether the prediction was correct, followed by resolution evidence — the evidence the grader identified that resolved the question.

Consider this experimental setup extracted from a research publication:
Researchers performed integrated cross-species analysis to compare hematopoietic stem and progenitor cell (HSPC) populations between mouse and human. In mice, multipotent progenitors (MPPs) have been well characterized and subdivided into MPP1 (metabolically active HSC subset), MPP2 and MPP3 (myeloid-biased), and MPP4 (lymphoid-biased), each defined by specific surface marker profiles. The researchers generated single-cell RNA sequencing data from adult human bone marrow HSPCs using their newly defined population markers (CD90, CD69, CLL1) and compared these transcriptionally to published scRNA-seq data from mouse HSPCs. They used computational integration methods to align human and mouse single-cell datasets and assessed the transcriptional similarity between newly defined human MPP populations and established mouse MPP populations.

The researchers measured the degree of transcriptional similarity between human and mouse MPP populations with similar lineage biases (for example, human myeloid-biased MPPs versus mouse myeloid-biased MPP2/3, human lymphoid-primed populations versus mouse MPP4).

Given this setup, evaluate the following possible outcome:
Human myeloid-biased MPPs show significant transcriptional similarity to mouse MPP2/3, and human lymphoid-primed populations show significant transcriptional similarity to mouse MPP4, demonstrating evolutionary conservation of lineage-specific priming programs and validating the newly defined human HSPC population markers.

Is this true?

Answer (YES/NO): NO